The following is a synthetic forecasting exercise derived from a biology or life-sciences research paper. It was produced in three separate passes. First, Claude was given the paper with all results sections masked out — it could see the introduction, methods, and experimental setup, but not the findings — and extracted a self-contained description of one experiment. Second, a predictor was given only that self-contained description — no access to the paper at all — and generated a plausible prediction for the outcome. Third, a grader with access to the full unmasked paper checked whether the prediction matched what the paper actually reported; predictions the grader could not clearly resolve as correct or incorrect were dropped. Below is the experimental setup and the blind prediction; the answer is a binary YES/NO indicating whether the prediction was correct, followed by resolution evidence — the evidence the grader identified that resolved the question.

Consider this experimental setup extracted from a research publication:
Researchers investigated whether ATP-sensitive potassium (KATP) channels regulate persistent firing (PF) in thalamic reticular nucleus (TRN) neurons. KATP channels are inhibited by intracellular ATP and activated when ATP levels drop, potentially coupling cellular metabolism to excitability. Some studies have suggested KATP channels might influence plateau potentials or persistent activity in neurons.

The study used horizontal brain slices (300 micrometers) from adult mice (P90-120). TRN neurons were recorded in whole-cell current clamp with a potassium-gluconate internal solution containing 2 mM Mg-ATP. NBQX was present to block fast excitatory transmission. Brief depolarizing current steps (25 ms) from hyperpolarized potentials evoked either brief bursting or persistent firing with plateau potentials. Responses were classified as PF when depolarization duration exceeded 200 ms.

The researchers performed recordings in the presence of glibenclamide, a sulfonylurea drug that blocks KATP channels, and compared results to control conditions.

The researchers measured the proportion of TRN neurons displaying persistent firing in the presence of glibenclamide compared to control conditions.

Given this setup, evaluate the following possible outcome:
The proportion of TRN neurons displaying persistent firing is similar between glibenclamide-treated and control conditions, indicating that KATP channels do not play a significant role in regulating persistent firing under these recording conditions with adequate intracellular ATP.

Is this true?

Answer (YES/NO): NO